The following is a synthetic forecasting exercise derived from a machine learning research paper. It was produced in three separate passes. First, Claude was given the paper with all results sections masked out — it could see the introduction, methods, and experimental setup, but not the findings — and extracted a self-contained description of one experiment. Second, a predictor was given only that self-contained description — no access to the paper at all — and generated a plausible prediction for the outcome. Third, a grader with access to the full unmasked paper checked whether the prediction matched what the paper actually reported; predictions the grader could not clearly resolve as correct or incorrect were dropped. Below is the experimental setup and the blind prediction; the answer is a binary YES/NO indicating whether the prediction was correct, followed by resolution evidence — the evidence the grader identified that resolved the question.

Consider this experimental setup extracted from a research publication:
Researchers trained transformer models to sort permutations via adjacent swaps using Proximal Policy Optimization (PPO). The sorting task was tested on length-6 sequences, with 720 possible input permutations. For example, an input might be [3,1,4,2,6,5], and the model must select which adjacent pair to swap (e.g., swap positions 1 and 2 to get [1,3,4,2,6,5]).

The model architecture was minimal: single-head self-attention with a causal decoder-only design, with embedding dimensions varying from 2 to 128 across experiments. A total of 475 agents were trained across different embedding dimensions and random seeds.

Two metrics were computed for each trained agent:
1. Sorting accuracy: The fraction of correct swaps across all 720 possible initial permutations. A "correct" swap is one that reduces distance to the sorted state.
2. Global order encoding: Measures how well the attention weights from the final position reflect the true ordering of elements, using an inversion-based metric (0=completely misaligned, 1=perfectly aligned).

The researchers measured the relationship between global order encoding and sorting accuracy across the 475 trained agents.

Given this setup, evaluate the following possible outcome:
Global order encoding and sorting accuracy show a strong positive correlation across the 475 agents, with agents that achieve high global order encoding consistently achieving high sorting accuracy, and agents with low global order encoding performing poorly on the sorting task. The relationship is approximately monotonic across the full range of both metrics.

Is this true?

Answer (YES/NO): NO